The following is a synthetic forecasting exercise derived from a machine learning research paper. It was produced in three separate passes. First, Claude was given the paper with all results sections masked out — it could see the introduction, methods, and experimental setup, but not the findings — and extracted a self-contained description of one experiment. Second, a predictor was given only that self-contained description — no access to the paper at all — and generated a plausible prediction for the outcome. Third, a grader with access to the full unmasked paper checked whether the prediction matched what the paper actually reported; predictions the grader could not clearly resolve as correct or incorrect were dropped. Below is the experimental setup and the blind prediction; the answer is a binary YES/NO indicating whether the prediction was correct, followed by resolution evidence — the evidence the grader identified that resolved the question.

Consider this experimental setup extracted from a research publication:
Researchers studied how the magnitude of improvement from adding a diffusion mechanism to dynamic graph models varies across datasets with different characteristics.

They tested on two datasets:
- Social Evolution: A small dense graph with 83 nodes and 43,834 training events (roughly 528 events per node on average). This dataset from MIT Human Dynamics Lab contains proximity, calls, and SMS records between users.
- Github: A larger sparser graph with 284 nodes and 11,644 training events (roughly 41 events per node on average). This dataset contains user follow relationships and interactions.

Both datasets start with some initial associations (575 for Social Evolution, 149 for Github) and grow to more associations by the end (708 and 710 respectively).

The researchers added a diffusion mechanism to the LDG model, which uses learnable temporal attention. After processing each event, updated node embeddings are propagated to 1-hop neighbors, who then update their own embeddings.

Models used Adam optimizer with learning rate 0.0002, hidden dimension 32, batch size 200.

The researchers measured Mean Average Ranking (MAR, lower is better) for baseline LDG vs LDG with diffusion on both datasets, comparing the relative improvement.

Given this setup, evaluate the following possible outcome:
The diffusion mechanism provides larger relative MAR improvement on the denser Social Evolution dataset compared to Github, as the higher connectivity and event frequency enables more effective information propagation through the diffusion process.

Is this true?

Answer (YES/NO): YES